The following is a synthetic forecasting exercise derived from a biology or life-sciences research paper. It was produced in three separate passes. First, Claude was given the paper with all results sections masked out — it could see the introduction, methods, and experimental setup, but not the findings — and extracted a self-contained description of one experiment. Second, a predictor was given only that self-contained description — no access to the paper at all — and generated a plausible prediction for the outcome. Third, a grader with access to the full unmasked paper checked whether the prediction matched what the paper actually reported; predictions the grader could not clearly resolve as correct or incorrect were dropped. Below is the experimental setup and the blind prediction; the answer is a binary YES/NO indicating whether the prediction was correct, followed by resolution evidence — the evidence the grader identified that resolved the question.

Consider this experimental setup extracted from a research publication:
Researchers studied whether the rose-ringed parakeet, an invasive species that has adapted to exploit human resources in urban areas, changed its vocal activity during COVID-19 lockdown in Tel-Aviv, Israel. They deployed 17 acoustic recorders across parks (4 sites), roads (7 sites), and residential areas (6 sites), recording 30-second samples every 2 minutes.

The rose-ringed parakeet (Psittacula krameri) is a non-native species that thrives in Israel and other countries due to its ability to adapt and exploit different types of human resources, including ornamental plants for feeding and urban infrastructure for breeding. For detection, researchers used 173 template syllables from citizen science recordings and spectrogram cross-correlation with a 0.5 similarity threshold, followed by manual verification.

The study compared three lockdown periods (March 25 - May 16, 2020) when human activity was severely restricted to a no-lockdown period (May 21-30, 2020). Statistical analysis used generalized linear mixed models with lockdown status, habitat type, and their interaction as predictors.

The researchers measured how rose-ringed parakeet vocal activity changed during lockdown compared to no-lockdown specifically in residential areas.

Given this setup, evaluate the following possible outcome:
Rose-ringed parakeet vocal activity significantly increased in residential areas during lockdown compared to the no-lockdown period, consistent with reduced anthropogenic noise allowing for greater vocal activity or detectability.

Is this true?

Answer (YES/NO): NO